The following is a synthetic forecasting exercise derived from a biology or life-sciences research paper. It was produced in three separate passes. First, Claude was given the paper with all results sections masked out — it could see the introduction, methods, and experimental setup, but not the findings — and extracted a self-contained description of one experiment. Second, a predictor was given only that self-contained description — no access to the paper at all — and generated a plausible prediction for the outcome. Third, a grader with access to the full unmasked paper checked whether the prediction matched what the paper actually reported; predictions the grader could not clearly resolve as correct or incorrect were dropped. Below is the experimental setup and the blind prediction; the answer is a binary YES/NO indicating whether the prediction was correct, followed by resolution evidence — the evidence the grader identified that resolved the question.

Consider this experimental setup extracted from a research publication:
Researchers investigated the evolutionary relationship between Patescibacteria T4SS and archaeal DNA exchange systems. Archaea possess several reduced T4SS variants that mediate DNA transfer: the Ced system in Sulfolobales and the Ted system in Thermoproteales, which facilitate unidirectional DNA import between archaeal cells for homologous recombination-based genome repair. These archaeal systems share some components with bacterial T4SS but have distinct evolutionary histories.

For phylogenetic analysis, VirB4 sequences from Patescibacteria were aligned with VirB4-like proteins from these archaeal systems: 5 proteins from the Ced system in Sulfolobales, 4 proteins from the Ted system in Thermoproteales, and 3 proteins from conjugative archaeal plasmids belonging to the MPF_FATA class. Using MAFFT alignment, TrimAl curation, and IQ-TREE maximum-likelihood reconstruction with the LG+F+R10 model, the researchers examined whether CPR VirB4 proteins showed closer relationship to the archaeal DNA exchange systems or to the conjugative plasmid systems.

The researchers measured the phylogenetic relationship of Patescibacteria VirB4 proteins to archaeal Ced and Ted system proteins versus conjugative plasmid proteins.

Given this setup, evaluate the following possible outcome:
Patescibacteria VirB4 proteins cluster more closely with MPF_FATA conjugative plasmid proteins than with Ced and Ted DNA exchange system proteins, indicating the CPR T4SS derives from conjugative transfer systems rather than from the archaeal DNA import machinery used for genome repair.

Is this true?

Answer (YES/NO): YES